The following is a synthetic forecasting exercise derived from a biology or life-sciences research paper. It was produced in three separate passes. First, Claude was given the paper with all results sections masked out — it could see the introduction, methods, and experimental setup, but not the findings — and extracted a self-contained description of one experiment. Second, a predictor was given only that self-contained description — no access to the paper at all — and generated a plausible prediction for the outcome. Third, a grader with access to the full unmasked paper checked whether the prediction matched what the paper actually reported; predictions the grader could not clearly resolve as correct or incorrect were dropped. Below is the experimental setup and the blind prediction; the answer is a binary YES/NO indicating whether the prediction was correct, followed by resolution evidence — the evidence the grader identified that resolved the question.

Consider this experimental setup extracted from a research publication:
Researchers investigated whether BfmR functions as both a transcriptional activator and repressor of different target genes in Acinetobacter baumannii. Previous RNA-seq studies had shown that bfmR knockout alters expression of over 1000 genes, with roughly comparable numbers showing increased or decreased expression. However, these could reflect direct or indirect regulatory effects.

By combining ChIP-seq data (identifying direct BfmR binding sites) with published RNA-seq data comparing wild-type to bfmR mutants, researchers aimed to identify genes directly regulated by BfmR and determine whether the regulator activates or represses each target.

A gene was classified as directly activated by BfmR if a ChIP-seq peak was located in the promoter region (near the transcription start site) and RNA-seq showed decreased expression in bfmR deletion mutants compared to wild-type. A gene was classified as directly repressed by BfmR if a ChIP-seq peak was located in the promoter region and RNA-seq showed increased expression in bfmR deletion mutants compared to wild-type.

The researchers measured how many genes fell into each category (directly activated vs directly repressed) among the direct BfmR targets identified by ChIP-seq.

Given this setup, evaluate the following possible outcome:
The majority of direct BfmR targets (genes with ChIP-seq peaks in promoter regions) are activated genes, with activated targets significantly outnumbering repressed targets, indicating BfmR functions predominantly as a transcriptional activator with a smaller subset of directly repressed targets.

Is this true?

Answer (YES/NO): YES